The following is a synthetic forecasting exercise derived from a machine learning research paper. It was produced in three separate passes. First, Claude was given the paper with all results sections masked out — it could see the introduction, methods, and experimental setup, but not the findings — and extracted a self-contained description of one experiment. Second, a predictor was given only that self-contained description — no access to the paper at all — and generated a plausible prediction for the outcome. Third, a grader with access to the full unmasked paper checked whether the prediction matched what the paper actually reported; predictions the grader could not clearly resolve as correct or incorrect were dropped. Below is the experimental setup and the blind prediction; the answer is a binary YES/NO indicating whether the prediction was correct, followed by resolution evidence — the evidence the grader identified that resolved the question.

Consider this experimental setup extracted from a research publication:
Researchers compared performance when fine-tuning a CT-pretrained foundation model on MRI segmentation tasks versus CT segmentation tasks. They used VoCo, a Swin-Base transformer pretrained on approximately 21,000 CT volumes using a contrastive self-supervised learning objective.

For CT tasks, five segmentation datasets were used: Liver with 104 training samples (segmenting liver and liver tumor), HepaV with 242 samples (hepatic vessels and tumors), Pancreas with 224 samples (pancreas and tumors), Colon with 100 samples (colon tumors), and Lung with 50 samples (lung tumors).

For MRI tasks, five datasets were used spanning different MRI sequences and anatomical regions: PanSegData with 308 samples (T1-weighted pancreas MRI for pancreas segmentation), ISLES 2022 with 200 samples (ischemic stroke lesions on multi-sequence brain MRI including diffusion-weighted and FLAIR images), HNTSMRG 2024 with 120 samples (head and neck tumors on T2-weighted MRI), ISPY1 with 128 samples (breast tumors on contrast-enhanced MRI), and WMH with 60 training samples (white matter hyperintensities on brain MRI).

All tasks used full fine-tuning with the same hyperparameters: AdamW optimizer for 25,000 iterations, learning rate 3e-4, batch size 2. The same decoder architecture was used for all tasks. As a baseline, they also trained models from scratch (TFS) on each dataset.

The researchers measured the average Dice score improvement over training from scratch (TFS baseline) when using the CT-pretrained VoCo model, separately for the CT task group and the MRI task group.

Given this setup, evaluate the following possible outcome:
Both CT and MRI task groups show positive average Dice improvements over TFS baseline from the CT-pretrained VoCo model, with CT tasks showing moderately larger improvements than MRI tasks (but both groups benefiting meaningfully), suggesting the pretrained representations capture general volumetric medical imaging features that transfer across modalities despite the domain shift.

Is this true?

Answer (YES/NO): YES